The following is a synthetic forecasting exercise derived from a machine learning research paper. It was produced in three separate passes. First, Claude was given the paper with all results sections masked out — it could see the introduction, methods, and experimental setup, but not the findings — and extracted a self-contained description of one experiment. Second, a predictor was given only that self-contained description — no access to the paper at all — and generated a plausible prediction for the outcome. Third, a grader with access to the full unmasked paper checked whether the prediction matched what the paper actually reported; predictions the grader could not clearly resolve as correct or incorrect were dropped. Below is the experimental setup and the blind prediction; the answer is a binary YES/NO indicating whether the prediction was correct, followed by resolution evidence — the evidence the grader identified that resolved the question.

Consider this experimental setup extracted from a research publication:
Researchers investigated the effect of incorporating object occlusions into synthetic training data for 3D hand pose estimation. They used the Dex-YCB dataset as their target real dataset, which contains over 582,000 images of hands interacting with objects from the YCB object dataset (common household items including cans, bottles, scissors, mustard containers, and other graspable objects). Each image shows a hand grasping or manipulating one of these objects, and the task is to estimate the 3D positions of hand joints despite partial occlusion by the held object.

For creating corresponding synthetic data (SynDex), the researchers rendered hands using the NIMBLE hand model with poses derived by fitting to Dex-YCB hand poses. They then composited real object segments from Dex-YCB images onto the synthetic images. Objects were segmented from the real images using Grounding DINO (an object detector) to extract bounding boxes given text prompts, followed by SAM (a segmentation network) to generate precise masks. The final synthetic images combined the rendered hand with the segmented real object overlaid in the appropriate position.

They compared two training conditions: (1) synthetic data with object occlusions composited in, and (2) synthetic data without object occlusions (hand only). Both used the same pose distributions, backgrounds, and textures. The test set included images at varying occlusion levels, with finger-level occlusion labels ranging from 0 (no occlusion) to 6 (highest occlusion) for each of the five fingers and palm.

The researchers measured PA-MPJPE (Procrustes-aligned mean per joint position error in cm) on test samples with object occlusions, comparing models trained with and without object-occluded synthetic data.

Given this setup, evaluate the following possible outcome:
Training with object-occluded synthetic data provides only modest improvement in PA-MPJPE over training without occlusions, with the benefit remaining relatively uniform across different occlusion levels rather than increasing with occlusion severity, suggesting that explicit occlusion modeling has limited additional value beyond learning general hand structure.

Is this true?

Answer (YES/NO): NO